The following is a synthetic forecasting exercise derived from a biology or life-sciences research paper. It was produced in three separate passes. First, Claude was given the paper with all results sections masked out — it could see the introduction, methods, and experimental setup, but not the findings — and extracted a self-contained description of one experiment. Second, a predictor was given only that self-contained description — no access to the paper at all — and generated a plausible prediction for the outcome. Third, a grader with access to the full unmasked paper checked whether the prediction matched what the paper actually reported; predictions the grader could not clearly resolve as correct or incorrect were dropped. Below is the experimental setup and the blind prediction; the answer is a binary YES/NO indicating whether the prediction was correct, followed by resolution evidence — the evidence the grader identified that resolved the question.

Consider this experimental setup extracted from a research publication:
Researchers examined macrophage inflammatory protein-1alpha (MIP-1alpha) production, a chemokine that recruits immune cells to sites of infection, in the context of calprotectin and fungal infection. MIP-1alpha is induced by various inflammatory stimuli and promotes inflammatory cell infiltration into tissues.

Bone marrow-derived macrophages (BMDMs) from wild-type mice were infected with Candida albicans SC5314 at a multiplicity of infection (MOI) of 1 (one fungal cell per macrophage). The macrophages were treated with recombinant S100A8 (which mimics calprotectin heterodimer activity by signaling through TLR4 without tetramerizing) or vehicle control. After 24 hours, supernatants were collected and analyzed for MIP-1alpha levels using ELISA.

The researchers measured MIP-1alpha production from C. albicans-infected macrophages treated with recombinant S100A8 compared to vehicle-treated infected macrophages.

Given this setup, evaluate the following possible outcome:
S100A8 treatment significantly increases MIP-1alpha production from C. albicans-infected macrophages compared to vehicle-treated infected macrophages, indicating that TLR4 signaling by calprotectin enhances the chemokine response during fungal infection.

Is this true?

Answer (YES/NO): YES